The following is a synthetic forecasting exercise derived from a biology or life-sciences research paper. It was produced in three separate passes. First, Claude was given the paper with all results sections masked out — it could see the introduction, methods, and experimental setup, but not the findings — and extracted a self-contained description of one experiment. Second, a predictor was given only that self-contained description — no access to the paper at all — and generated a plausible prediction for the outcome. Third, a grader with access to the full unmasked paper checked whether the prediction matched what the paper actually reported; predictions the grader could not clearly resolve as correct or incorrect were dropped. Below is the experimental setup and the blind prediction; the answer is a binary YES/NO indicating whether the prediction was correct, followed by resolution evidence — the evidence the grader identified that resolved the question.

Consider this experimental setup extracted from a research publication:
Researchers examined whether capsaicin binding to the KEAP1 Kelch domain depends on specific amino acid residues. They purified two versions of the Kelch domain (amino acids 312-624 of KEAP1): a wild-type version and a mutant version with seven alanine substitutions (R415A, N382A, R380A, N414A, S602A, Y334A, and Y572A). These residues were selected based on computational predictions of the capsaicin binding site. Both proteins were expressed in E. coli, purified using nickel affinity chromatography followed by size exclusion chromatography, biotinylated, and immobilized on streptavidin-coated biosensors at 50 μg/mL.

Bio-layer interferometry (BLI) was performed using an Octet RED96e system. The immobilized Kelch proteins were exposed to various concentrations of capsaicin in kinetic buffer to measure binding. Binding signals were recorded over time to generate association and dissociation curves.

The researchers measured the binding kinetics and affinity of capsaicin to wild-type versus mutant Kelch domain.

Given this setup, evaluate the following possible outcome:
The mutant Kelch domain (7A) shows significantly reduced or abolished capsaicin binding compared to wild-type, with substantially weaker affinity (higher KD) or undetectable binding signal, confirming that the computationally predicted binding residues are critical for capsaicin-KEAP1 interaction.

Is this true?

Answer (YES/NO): NO